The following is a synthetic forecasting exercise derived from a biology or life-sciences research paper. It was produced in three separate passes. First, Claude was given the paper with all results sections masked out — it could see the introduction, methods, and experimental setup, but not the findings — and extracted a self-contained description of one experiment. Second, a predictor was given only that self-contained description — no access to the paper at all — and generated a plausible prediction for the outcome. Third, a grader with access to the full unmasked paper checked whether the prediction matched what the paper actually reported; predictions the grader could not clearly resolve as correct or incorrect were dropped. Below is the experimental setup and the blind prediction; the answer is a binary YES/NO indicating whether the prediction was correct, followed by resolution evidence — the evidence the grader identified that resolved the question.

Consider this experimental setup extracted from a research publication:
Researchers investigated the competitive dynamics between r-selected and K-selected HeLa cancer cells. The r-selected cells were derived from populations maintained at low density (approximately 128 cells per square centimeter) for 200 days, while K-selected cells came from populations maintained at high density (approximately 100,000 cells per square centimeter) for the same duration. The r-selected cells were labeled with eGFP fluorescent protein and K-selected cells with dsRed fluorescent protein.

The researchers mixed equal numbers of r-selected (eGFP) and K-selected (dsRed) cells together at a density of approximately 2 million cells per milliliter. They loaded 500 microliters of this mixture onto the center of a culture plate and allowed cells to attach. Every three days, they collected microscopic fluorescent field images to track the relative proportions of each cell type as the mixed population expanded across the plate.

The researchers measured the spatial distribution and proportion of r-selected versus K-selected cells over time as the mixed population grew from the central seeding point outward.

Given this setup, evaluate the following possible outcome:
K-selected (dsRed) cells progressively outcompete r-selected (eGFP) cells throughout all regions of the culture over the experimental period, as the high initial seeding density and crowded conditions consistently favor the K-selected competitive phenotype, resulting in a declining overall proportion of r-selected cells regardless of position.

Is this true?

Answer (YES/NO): NO